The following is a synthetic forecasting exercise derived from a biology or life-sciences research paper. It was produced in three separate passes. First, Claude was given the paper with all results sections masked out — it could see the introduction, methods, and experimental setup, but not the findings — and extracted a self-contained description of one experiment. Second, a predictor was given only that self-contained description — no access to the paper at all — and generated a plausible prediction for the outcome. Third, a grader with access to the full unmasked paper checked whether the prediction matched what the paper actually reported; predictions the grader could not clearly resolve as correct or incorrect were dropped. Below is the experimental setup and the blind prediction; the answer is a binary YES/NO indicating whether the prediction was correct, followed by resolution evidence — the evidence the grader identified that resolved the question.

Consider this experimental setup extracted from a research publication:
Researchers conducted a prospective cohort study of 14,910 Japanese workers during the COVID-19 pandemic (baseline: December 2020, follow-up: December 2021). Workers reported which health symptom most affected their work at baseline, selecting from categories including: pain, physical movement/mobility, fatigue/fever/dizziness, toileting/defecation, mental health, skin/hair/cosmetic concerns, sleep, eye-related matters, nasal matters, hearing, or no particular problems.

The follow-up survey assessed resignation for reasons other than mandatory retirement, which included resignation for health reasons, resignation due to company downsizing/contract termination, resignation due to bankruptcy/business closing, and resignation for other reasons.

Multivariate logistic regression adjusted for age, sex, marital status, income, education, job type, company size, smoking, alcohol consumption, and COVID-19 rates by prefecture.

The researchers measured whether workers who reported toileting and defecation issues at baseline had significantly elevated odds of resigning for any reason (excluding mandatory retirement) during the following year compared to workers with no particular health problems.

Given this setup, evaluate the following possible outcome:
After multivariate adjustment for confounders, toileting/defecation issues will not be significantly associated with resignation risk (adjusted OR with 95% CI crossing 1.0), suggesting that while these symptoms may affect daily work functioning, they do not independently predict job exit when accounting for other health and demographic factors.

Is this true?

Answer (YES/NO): YES